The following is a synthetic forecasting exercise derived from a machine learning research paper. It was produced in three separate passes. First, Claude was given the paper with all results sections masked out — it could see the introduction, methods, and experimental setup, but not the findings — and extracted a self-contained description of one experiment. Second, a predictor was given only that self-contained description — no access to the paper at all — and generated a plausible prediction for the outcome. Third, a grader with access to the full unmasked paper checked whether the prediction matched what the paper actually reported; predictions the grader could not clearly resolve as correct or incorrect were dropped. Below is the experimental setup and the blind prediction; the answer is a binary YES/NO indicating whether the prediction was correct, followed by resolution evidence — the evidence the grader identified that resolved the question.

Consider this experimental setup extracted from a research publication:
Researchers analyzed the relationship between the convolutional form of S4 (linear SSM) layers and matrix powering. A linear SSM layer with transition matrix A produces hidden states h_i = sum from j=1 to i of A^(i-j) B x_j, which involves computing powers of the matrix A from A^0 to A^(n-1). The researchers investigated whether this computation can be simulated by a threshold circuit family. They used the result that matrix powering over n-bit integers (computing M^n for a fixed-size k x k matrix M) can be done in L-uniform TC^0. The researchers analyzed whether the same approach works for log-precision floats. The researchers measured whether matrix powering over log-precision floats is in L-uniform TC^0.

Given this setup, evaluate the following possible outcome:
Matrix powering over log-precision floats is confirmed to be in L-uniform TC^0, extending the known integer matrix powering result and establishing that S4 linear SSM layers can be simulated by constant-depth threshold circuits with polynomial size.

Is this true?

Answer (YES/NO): YES